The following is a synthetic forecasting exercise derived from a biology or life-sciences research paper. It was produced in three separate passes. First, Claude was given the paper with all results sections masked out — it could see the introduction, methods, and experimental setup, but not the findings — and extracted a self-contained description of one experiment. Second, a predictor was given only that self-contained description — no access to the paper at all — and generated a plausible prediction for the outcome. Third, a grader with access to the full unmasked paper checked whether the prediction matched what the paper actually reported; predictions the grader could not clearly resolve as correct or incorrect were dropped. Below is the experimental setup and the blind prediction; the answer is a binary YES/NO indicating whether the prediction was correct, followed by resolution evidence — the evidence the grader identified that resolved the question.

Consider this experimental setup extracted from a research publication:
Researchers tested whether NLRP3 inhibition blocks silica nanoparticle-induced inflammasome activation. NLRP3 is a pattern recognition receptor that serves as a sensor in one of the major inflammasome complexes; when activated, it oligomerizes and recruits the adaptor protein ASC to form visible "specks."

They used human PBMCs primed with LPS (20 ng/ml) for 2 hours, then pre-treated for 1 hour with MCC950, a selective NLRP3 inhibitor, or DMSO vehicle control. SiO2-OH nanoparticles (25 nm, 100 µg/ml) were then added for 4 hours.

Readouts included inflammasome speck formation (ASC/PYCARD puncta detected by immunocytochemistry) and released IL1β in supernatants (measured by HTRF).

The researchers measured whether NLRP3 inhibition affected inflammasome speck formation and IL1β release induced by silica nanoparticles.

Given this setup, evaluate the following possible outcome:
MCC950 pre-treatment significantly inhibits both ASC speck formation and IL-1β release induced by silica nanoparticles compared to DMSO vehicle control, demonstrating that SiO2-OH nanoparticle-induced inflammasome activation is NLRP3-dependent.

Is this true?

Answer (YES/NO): YES